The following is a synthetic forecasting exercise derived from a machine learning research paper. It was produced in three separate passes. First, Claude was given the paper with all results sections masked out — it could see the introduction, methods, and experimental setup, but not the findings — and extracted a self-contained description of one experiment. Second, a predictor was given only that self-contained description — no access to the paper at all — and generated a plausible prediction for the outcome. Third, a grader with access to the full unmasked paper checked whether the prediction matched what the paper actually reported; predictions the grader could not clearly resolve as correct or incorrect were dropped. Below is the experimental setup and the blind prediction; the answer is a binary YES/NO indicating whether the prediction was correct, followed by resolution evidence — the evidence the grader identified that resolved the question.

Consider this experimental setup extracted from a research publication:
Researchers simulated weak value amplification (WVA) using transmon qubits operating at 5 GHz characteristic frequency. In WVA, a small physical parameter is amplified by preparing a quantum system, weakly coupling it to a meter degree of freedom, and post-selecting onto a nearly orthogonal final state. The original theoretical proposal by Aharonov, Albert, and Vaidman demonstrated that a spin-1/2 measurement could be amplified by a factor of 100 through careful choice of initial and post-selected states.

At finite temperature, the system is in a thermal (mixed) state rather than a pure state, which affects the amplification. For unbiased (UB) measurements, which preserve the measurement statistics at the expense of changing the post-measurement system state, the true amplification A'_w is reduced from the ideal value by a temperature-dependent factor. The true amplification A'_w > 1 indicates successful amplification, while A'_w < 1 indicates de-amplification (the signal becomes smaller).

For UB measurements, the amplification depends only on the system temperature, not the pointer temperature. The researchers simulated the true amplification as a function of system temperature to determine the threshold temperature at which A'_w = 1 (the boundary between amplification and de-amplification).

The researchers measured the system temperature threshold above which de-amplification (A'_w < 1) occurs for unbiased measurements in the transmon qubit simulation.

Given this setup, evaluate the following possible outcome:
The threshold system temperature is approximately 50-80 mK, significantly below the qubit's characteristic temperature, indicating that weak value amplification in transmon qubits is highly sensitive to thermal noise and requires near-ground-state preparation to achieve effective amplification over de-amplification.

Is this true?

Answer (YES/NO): YES